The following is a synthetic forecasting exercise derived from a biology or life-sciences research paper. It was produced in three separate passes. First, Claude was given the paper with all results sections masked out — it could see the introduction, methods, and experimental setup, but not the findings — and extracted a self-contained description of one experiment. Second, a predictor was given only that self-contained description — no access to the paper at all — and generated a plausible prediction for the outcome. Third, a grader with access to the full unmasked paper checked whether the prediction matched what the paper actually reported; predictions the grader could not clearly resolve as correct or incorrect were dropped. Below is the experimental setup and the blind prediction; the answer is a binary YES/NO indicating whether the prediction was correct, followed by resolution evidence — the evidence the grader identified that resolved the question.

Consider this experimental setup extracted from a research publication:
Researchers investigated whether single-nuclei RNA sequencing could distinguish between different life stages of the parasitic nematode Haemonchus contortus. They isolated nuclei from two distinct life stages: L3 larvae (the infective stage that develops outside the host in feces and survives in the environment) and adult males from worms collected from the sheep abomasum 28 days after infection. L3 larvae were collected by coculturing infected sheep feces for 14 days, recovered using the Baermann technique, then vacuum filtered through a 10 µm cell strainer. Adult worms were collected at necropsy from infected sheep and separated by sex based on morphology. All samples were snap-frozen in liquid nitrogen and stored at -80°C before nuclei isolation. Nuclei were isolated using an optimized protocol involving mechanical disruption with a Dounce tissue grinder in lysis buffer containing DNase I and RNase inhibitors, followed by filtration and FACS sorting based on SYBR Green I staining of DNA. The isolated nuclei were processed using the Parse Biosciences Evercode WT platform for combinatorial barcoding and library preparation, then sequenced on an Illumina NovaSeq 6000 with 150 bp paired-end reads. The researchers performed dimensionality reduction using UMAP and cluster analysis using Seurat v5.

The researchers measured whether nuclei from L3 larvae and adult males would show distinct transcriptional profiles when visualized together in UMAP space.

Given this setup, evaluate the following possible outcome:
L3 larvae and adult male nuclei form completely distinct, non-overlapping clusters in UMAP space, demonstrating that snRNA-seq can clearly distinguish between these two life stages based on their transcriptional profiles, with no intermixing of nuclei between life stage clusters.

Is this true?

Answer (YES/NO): NO